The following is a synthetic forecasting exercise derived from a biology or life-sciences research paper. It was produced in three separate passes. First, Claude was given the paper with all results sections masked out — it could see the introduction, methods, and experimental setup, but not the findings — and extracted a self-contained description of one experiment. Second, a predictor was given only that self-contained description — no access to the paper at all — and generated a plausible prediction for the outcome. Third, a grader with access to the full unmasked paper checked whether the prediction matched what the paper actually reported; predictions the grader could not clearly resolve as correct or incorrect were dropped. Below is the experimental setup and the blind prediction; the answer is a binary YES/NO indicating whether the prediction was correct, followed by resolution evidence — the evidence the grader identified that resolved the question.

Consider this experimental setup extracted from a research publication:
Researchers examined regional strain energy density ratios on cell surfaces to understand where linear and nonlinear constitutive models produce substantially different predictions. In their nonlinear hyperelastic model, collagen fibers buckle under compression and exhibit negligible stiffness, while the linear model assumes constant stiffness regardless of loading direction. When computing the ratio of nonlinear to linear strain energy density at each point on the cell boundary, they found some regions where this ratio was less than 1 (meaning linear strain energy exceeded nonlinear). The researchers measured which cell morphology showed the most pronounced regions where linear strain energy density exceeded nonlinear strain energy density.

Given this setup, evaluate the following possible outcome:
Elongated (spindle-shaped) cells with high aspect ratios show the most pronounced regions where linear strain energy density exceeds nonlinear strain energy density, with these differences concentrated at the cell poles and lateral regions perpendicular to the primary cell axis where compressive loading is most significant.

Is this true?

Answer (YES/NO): NO